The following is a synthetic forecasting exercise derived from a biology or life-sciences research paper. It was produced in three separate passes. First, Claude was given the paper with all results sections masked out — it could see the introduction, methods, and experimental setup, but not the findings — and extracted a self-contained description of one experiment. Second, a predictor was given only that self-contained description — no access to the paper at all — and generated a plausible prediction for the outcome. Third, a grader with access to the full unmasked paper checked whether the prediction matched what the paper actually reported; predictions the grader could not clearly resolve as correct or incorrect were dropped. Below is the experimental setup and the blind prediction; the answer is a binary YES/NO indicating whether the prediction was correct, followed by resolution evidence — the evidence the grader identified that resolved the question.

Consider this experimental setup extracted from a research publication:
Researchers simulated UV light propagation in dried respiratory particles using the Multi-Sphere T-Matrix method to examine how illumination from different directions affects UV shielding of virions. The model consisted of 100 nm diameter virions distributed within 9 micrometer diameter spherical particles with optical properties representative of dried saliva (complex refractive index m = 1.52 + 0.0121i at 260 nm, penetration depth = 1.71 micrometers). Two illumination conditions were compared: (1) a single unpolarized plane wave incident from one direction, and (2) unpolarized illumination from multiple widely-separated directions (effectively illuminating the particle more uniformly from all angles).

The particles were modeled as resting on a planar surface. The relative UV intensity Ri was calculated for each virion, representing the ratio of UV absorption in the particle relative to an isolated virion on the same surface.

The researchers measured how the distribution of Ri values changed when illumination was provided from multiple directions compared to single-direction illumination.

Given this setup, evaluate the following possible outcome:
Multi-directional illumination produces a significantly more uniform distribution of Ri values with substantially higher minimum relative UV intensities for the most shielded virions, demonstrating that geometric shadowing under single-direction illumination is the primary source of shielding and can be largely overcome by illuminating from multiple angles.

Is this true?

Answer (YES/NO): YES